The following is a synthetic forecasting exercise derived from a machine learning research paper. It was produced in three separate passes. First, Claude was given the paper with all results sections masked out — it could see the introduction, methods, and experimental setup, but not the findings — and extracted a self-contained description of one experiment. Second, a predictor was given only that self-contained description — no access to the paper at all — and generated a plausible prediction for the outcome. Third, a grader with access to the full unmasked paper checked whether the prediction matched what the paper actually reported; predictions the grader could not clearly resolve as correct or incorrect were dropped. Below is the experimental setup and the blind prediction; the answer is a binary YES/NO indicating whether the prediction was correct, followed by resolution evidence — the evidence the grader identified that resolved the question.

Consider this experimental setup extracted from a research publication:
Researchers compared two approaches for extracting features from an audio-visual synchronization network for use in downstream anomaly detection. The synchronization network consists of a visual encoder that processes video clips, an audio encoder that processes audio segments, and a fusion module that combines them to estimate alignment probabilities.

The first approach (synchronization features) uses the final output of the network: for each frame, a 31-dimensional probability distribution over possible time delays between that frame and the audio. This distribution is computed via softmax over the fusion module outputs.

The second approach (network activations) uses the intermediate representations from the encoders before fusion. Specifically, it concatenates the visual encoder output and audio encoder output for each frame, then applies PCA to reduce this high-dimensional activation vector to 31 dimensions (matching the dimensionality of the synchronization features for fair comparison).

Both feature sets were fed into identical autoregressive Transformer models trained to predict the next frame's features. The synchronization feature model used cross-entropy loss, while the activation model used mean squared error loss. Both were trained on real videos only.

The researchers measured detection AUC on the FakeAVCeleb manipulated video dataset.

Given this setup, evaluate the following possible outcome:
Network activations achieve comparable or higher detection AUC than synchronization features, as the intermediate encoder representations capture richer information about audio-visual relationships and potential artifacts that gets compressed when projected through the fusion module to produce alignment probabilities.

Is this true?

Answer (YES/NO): YES